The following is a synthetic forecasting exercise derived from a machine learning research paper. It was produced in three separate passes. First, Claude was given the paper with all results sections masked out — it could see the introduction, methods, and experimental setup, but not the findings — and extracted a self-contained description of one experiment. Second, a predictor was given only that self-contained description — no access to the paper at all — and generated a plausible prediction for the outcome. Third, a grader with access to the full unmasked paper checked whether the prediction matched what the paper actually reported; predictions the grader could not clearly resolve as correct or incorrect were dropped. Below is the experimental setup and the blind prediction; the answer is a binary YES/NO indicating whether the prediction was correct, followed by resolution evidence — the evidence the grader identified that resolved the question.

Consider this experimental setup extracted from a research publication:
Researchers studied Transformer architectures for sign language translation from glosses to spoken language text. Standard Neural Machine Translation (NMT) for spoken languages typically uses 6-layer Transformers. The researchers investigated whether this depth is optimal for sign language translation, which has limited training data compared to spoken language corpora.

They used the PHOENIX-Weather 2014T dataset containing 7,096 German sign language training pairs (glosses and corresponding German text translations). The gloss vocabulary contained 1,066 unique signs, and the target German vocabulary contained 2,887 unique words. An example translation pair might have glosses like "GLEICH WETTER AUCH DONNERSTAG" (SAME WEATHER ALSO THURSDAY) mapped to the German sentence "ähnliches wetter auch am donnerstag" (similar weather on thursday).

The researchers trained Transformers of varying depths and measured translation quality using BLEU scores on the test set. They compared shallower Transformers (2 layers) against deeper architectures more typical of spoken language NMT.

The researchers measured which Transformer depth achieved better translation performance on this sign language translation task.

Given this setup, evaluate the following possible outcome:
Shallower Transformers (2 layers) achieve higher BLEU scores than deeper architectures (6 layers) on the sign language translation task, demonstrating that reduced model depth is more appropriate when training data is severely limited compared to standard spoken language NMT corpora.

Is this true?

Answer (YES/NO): YES